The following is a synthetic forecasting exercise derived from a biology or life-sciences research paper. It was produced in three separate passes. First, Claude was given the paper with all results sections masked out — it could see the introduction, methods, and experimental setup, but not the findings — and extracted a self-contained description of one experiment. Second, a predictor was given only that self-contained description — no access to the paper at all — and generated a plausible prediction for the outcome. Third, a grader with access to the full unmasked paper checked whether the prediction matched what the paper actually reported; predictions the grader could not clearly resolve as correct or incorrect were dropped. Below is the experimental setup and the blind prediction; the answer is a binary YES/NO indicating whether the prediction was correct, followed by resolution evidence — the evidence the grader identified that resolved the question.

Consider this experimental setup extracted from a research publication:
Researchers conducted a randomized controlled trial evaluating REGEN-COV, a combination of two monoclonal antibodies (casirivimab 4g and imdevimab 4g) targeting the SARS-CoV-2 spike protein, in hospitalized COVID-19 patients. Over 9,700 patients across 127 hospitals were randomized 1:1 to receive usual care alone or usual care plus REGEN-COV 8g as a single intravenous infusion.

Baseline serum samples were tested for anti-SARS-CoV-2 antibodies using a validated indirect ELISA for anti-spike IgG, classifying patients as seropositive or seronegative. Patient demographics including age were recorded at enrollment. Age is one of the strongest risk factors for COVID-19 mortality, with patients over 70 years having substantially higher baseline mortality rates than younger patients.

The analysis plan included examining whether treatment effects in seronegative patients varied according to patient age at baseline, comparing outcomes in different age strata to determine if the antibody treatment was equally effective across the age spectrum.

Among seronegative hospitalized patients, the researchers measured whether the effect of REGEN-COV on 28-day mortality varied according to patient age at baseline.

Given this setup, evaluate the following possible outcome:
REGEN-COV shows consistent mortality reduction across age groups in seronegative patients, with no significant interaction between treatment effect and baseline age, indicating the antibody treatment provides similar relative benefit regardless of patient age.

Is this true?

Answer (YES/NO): YES